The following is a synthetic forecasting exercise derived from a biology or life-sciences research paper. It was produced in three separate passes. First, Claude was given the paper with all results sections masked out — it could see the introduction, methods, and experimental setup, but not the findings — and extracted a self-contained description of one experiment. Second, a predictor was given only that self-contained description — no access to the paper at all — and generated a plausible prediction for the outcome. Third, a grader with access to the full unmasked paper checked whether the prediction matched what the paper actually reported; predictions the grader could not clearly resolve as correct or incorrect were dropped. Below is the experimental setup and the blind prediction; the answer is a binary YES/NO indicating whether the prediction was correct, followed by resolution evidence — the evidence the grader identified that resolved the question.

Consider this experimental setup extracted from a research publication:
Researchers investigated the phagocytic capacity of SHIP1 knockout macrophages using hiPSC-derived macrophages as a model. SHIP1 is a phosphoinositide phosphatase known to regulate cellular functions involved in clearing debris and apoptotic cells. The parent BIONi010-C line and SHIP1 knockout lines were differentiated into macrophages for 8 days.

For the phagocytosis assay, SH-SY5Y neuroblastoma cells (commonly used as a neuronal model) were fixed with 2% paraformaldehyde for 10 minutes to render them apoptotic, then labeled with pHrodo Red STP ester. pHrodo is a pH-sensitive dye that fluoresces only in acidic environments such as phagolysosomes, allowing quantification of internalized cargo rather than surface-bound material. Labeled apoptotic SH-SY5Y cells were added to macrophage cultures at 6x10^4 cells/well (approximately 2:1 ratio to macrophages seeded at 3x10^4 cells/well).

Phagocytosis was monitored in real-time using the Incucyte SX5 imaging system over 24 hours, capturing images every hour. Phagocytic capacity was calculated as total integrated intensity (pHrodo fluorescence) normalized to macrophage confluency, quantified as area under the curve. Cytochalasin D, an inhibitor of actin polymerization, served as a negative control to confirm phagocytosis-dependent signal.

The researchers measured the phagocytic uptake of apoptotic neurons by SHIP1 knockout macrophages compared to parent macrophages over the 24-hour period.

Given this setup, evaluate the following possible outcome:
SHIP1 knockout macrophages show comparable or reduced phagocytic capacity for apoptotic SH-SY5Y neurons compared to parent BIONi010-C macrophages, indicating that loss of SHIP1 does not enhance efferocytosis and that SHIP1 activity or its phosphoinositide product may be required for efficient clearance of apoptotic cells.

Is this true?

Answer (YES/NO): YES